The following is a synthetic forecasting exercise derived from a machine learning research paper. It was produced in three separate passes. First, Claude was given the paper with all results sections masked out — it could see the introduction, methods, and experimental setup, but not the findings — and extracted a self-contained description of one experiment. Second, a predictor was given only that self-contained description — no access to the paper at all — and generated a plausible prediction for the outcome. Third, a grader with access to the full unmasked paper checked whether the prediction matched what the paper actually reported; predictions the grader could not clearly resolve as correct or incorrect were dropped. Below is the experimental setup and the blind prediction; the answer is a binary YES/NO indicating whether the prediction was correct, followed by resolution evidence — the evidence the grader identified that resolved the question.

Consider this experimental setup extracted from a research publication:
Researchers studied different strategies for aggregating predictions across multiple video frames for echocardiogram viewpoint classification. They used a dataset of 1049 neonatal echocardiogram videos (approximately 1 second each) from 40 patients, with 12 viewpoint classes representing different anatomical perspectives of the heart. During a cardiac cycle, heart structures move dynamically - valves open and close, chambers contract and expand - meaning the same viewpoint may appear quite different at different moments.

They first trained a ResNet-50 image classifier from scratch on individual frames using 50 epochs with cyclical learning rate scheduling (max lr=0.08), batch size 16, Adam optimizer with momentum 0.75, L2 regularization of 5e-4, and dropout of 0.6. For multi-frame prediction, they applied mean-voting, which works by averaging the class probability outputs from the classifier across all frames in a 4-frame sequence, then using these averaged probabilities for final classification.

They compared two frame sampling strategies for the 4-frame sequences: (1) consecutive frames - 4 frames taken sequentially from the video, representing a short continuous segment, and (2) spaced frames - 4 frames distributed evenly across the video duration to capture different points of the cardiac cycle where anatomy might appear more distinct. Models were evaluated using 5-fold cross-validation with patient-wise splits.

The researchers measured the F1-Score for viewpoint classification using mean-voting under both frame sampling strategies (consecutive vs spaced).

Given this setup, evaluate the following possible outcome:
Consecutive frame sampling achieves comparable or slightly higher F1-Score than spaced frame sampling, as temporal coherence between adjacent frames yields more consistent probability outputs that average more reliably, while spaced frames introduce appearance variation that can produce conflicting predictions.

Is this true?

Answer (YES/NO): NO